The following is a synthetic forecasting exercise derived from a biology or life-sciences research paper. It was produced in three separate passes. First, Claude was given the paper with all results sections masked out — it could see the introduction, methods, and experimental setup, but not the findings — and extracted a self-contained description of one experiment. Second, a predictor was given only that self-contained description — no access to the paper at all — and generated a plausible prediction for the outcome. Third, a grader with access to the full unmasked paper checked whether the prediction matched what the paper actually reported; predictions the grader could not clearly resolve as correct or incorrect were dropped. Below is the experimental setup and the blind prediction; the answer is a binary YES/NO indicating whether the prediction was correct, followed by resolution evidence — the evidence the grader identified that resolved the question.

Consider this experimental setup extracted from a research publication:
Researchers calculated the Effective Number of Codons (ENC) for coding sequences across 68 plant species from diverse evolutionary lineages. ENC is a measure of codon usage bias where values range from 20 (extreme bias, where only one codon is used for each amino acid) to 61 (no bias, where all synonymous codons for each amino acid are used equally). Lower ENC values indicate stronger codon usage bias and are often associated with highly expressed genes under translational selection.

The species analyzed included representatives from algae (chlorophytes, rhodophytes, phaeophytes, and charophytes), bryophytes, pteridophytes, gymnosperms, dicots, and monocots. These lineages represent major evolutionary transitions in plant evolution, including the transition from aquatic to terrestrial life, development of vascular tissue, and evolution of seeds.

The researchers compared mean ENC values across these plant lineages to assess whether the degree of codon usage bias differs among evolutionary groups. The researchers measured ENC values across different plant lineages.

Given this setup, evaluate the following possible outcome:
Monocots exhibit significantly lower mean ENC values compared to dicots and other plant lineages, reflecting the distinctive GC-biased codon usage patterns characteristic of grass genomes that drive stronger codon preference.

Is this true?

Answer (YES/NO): NO